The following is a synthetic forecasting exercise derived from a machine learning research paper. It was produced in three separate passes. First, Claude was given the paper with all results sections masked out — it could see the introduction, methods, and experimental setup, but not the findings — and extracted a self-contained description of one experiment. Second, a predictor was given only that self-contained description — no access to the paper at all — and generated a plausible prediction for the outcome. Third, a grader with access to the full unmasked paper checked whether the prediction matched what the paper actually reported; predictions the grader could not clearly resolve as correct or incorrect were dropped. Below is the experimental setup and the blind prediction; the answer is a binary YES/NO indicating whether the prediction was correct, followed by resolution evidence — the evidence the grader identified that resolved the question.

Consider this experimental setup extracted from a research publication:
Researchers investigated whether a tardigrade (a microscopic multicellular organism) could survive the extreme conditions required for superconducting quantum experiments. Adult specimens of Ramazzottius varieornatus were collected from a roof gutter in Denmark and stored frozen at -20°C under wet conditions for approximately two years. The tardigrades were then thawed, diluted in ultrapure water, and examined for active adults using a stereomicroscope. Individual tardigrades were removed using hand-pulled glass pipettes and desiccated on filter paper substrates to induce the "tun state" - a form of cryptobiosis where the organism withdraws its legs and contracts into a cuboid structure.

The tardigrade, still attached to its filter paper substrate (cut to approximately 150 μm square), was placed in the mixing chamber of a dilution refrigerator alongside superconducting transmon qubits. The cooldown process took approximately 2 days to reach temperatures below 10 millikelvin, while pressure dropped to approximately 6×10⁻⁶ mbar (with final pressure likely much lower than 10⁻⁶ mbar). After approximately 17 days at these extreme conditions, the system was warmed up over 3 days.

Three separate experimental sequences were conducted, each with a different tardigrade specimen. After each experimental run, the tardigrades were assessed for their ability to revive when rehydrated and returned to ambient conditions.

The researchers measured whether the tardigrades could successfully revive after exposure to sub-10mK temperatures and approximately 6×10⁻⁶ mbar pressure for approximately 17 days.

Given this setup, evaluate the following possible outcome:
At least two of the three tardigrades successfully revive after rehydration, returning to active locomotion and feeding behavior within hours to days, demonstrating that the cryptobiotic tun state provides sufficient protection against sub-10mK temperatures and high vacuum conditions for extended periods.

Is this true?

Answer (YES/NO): NO